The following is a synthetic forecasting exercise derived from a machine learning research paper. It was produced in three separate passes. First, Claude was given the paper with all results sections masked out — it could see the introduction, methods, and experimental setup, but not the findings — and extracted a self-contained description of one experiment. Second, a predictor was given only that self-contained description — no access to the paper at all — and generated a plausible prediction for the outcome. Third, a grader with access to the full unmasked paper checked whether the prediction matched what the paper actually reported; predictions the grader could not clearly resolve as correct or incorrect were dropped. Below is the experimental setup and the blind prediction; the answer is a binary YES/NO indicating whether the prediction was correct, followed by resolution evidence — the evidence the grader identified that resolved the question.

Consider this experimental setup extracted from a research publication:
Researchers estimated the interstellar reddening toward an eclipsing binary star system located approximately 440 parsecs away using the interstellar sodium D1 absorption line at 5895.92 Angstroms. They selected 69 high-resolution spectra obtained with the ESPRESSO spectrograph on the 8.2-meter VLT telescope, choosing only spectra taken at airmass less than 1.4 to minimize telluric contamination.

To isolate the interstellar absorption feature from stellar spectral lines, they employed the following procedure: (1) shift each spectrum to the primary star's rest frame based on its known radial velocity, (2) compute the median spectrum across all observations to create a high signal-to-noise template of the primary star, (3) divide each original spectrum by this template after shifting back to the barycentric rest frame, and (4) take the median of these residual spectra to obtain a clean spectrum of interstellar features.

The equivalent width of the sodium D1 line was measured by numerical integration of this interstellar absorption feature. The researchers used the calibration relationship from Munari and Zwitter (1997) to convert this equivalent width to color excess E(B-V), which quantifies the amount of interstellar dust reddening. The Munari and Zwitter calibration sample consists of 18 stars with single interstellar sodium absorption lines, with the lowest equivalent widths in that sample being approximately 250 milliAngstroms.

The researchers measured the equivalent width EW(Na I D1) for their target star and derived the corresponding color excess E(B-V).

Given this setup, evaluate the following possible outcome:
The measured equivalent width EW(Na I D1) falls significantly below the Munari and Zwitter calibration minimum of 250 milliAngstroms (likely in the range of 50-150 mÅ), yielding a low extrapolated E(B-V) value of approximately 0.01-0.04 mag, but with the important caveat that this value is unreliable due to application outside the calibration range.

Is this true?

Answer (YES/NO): NO